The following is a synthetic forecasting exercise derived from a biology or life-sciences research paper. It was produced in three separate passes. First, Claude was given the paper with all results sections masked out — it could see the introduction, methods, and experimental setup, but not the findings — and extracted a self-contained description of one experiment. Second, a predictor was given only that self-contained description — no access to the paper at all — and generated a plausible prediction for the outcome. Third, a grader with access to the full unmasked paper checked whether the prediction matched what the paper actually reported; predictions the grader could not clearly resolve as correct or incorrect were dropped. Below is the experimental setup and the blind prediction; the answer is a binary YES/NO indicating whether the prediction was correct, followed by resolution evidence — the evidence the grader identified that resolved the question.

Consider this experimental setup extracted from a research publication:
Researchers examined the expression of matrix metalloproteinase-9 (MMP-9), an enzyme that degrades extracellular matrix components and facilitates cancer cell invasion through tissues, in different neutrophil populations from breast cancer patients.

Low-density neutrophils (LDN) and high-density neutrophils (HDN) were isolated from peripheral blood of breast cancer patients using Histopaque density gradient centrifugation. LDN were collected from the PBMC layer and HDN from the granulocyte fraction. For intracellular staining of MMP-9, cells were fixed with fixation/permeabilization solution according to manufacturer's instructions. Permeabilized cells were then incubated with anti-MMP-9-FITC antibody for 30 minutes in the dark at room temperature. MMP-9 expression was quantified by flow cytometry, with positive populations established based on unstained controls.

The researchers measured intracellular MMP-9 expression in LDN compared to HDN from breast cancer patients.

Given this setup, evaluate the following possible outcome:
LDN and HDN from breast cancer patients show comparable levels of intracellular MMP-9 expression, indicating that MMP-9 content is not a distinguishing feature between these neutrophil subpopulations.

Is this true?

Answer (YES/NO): NO